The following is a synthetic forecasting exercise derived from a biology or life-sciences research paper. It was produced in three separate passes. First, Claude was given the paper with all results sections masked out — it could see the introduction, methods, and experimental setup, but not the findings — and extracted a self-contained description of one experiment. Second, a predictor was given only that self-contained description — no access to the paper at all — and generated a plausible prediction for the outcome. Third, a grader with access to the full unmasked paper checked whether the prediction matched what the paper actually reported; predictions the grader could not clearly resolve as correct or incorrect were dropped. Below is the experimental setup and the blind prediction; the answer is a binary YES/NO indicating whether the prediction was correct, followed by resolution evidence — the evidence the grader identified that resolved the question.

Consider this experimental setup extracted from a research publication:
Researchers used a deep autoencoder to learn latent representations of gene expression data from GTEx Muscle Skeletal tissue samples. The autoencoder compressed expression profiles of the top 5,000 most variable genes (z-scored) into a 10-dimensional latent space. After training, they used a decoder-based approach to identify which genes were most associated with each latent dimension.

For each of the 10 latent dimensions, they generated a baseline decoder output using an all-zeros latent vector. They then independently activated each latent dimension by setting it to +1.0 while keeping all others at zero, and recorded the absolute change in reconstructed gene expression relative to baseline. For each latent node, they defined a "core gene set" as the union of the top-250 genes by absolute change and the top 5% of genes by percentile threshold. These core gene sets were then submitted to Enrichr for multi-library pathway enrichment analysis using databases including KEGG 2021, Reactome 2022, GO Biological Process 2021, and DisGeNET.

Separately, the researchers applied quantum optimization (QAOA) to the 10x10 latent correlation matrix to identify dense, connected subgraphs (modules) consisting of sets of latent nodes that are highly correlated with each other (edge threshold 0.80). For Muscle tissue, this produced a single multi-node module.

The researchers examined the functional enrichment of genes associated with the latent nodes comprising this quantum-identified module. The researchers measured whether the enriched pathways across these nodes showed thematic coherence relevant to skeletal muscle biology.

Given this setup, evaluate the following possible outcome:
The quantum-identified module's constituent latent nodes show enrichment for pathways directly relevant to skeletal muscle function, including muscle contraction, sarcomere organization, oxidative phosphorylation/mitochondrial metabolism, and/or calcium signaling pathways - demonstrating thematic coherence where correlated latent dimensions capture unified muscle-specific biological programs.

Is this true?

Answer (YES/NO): YES